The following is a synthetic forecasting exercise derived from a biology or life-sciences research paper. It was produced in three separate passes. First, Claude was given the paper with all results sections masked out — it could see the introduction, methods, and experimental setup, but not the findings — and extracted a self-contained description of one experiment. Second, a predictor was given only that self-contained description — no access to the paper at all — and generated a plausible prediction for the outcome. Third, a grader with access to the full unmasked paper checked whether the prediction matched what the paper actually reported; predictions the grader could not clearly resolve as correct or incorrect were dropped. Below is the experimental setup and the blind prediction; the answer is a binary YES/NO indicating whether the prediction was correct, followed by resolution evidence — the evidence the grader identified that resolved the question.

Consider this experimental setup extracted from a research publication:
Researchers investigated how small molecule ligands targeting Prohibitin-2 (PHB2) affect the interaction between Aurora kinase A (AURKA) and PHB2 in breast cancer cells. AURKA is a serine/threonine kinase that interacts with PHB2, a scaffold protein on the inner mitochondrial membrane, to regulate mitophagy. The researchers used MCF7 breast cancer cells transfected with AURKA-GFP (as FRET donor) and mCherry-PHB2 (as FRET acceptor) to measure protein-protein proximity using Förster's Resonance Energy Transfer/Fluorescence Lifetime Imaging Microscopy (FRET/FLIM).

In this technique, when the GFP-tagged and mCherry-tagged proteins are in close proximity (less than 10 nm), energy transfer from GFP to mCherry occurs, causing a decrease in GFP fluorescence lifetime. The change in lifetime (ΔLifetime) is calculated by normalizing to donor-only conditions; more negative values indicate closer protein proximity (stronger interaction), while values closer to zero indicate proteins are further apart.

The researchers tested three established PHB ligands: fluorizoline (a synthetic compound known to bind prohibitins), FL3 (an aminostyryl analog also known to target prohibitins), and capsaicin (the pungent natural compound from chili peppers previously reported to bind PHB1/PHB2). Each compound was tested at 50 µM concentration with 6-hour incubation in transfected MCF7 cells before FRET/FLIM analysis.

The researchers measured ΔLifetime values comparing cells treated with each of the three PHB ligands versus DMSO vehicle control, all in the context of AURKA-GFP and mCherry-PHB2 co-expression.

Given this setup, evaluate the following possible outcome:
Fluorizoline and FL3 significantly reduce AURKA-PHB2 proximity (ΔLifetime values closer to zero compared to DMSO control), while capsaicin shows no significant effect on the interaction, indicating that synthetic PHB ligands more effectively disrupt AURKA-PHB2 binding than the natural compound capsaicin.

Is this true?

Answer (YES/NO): NO